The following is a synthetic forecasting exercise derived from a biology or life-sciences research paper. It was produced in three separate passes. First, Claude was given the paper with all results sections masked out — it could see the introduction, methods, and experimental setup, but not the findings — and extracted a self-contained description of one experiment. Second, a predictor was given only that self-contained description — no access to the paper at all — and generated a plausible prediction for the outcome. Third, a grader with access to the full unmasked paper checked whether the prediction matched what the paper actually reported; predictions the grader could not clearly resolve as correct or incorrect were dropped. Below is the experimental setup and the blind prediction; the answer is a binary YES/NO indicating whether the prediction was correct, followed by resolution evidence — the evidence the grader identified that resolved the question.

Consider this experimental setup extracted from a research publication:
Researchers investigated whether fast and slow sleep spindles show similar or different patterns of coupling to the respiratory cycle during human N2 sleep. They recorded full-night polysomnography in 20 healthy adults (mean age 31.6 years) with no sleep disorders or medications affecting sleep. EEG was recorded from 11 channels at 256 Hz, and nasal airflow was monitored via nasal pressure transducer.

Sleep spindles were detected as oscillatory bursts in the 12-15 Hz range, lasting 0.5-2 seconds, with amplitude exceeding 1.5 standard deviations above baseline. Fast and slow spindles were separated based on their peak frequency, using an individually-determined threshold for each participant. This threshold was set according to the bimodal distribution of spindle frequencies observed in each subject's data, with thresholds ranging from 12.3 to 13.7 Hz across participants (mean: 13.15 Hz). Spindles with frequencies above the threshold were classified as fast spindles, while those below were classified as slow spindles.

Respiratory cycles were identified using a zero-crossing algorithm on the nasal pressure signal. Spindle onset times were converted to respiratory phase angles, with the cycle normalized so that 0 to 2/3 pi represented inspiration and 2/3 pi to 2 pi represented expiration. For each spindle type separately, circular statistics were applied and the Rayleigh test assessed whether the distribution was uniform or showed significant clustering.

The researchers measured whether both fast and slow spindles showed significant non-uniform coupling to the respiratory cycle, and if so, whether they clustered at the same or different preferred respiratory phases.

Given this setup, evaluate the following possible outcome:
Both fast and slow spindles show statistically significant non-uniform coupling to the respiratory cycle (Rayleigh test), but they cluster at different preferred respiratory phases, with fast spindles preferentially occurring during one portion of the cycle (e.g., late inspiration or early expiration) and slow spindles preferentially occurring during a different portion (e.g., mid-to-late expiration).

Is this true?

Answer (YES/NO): NO